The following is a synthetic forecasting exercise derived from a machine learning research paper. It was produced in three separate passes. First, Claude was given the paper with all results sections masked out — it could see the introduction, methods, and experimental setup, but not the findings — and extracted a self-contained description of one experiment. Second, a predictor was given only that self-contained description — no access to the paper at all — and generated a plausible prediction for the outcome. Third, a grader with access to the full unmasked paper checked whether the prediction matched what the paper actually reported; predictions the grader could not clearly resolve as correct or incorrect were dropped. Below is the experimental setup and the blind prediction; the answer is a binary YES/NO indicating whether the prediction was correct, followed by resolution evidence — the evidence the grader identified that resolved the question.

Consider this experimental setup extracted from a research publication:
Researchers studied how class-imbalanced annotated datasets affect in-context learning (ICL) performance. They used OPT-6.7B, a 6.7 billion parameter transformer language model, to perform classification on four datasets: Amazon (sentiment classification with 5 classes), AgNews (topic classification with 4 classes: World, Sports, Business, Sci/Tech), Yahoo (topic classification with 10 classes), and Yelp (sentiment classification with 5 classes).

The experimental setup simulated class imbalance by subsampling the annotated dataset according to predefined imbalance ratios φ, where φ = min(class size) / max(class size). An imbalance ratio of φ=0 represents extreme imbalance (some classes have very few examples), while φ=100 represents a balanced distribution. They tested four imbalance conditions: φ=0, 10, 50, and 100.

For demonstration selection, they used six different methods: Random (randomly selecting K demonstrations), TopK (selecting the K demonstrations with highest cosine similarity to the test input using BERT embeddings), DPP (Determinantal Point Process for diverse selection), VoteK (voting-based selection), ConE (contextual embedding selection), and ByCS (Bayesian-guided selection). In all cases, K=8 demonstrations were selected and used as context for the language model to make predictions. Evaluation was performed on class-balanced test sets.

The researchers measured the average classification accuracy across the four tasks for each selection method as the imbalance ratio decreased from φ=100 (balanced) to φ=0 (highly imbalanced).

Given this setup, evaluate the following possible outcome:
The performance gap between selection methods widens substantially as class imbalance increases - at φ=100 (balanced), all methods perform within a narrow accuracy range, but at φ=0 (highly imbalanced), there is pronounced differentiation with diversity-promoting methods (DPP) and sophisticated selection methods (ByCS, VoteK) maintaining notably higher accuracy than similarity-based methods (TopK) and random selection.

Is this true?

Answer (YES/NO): NO